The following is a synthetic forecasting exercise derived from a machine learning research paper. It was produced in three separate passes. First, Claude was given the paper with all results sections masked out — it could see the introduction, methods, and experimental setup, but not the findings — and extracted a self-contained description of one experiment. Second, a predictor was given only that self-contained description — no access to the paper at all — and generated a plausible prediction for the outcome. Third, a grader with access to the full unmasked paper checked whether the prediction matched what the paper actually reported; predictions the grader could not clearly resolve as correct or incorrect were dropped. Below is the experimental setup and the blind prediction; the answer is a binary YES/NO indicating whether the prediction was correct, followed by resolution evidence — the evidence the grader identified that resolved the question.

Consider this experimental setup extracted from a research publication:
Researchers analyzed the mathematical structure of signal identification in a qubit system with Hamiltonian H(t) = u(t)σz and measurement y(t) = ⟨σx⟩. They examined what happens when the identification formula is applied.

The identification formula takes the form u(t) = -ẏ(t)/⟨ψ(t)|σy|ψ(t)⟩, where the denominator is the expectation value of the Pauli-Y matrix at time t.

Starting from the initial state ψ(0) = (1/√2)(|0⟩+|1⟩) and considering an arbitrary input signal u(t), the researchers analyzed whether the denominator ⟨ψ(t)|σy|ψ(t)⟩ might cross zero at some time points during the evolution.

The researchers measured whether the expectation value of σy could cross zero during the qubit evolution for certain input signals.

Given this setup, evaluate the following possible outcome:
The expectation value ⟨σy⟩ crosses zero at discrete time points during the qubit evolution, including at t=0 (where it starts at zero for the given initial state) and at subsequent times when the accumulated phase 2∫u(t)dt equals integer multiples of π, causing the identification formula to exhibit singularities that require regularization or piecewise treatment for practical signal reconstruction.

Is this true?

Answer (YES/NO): NO